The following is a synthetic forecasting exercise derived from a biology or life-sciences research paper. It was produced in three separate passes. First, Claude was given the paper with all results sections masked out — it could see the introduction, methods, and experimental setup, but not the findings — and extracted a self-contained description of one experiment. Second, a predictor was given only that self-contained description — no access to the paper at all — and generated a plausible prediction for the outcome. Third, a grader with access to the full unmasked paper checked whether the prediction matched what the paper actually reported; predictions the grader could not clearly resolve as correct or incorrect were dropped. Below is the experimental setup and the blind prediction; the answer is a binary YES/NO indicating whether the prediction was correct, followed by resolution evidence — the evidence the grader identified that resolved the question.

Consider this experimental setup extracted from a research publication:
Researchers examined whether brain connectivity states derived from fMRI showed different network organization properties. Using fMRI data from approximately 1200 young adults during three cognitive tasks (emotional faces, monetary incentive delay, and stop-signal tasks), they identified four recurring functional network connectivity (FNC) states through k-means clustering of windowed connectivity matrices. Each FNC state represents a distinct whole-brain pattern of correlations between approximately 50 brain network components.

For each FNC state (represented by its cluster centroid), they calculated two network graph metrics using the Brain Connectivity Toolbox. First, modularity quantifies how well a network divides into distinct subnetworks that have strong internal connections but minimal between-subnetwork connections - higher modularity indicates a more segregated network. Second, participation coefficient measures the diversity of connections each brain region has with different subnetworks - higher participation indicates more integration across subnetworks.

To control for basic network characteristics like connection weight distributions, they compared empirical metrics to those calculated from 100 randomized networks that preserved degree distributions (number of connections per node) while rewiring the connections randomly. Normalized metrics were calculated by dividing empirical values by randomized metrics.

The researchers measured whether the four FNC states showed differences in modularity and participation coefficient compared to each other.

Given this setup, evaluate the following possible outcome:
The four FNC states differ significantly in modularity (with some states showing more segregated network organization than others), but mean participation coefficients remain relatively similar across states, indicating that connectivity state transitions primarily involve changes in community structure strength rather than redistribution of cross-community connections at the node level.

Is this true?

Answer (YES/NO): NO